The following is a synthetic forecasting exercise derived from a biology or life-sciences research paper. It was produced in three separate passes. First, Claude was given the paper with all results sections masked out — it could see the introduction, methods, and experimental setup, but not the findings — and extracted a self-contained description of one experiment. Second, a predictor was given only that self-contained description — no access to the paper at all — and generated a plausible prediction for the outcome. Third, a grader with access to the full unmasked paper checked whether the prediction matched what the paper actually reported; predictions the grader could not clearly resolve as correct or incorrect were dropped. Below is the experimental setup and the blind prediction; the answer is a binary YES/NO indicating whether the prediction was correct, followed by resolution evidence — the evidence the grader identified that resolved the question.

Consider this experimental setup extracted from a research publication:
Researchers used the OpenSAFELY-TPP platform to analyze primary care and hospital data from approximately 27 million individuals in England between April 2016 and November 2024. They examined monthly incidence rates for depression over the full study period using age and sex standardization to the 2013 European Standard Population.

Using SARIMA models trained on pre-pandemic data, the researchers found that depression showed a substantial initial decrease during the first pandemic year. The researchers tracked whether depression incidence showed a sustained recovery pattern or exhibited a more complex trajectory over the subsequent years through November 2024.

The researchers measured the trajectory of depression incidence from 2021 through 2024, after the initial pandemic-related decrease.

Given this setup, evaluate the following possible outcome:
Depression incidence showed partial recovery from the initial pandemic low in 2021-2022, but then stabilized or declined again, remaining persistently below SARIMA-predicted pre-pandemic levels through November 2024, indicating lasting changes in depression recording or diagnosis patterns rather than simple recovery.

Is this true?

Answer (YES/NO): YES